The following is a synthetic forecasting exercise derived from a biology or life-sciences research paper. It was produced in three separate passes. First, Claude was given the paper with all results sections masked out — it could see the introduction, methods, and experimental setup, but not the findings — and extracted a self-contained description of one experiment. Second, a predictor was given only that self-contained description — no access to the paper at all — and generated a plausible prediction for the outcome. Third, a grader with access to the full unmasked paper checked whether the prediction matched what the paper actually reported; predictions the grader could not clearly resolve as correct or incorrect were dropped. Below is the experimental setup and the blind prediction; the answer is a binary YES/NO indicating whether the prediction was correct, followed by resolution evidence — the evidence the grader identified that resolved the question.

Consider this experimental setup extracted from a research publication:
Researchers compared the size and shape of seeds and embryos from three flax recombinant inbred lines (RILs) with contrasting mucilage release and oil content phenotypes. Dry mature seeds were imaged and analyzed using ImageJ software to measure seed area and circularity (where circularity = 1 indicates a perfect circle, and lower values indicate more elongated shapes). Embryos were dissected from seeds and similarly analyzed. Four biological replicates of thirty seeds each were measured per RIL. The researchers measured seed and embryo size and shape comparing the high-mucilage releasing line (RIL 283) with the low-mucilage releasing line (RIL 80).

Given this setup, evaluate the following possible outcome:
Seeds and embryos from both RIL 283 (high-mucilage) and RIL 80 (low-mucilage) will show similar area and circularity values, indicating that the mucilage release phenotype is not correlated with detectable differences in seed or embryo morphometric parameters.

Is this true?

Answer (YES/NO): NO